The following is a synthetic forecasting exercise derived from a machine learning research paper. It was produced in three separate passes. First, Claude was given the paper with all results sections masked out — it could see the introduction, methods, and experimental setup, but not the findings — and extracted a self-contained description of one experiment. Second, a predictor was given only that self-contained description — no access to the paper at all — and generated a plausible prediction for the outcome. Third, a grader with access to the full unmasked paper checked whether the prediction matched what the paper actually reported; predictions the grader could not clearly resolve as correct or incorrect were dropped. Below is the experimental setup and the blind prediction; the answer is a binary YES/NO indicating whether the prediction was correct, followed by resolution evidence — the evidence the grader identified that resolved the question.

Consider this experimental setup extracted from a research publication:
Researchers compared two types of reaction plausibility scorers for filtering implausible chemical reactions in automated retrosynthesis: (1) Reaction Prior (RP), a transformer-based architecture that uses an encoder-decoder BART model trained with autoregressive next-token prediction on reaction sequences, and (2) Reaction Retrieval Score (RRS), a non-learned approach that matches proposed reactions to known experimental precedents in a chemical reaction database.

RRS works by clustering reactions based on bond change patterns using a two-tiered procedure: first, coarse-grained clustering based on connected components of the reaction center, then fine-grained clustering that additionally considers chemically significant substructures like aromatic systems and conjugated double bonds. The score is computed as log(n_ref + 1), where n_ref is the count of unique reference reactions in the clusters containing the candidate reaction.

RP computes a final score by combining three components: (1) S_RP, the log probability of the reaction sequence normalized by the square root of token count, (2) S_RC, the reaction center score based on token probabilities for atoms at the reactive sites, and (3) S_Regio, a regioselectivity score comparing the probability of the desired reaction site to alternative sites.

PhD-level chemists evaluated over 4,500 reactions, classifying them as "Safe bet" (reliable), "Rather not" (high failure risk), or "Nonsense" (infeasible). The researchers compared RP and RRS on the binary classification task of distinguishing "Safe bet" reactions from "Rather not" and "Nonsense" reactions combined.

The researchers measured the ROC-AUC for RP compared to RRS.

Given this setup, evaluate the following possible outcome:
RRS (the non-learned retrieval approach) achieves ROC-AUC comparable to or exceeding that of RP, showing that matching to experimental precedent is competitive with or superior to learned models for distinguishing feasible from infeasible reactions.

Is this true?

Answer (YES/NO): NO